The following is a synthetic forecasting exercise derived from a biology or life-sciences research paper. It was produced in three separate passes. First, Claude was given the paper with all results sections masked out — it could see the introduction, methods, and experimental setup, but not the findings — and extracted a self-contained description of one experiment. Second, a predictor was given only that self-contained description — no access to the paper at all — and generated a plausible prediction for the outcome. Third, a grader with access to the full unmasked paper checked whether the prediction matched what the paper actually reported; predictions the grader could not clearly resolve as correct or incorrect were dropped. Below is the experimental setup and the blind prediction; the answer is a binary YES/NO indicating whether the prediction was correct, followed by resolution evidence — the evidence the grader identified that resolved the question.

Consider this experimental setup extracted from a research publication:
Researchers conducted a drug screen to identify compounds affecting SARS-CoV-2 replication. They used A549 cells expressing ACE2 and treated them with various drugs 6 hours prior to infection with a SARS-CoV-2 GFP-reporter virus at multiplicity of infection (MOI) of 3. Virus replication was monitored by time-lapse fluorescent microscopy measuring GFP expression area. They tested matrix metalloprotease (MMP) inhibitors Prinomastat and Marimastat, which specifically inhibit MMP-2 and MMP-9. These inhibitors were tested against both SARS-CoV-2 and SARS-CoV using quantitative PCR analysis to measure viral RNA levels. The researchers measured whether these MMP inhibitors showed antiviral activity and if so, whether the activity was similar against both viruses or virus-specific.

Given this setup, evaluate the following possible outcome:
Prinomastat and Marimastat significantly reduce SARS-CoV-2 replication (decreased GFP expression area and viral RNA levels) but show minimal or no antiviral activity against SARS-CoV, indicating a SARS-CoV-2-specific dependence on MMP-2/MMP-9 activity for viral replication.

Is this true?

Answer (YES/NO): YES